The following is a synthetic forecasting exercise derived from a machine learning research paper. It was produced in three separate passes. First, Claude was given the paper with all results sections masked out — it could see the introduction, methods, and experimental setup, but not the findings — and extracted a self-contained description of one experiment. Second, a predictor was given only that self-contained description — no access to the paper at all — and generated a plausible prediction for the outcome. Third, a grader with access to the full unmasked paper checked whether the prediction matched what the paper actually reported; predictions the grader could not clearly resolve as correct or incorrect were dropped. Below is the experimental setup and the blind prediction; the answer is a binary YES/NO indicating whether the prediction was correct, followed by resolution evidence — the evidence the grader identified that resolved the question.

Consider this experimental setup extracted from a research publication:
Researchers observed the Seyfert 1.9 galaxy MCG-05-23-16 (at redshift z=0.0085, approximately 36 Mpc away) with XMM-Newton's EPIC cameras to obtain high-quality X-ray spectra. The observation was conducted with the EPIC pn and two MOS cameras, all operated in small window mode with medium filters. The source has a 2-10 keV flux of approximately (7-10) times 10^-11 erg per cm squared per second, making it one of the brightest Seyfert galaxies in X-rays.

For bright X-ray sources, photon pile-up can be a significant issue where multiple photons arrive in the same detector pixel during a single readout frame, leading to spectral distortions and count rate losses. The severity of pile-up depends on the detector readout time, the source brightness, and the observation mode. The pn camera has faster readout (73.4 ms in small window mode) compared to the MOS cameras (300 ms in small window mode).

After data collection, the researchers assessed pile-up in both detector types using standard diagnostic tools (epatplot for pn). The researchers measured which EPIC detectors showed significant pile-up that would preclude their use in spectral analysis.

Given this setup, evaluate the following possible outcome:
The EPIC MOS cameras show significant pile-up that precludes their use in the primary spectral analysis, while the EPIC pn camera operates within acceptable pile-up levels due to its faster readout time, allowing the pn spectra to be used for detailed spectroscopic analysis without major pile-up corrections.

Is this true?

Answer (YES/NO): YES